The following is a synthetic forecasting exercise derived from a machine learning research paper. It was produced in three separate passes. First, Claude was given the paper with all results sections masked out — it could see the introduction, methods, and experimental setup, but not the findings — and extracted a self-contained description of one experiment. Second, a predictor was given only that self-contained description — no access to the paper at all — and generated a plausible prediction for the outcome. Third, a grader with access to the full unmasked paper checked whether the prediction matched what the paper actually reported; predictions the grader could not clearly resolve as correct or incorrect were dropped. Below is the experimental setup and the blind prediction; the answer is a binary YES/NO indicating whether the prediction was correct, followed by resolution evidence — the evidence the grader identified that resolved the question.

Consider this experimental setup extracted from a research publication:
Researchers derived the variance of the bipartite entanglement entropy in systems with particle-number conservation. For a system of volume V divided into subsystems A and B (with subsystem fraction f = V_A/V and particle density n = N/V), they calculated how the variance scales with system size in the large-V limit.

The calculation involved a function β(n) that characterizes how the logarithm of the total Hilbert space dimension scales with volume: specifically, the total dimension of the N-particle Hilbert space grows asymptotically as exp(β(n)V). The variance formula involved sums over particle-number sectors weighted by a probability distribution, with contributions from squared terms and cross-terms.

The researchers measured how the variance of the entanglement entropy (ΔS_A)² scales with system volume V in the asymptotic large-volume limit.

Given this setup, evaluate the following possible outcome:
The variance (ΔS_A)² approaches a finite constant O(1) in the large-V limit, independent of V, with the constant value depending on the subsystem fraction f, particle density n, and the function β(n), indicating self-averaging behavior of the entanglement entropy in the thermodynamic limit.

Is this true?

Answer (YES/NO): NO